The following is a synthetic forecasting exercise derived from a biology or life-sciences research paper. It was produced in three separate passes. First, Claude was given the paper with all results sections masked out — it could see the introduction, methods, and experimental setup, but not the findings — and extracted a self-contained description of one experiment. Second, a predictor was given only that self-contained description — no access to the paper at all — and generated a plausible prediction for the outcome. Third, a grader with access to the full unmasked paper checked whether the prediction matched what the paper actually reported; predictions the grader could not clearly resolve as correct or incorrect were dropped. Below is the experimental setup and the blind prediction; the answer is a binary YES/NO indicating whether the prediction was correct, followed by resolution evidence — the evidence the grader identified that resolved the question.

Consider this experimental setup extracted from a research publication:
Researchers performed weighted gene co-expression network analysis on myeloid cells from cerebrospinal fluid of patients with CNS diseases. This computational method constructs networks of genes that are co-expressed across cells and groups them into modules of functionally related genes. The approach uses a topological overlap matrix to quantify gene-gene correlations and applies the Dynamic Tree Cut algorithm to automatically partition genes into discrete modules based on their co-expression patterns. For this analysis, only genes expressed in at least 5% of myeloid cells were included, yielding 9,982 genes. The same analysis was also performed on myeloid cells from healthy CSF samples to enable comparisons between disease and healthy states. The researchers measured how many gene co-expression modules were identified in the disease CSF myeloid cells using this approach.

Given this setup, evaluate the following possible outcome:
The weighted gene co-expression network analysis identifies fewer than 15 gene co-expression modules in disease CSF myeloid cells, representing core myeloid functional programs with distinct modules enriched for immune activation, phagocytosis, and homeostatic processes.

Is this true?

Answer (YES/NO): NO